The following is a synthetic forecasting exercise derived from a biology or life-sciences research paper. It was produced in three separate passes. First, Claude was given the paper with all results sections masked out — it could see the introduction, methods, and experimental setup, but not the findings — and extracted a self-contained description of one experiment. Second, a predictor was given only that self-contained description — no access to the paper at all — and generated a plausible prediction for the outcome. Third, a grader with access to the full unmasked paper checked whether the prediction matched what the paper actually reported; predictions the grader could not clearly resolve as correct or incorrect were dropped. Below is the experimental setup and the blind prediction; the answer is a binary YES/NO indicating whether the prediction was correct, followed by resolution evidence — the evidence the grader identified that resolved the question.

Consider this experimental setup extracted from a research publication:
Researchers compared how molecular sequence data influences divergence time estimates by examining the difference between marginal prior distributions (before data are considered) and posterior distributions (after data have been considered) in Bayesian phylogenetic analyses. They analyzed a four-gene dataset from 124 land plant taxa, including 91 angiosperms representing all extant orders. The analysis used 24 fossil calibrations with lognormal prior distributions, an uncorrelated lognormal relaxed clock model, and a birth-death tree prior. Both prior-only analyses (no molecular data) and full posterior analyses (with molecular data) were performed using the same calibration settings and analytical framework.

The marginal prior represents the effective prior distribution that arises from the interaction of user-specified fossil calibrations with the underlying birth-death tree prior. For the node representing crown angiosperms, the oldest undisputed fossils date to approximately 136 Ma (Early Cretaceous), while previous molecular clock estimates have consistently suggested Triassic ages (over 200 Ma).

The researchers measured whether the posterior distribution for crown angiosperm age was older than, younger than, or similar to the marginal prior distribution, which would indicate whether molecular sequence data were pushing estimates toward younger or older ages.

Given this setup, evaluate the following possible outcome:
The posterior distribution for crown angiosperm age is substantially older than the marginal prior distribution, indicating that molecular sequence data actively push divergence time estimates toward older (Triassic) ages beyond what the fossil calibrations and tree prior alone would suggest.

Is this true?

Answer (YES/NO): NO